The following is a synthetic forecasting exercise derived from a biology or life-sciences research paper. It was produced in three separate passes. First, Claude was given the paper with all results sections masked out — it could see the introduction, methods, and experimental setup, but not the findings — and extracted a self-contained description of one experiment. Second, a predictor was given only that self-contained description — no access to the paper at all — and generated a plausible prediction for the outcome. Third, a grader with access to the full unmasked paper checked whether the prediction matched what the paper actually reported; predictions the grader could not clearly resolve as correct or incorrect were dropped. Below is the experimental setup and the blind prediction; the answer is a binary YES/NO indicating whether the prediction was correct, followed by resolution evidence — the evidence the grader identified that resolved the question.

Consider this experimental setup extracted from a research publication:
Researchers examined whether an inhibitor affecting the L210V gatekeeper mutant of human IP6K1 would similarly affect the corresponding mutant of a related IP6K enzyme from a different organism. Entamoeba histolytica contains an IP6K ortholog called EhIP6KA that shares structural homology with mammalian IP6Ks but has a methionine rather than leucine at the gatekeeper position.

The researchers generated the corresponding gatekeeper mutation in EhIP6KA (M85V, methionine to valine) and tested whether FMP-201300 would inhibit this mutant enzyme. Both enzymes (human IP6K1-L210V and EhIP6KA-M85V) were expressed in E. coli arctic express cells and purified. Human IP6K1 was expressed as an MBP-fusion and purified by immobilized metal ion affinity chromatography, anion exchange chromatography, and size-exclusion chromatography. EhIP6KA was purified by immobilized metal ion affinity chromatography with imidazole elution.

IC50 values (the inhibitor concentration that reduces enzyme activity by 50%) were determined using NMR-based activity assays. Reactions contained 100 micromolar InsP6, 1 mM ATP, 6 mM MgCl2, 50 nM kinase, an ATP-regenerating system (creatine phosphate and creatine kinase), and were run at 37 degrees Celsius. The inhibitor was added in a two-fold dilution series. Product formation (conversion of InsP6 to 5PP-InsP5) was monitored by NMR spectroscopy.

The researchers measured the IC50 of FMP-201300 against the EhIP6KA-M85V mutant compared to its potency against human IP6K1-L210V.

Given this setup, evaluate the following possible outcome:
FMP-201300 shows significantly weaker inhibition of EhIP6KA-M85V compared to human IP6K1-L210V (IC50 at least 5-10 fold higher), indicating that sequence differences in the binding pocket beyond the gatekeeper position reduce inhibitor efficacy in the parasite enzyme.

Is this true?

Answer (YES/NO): NO